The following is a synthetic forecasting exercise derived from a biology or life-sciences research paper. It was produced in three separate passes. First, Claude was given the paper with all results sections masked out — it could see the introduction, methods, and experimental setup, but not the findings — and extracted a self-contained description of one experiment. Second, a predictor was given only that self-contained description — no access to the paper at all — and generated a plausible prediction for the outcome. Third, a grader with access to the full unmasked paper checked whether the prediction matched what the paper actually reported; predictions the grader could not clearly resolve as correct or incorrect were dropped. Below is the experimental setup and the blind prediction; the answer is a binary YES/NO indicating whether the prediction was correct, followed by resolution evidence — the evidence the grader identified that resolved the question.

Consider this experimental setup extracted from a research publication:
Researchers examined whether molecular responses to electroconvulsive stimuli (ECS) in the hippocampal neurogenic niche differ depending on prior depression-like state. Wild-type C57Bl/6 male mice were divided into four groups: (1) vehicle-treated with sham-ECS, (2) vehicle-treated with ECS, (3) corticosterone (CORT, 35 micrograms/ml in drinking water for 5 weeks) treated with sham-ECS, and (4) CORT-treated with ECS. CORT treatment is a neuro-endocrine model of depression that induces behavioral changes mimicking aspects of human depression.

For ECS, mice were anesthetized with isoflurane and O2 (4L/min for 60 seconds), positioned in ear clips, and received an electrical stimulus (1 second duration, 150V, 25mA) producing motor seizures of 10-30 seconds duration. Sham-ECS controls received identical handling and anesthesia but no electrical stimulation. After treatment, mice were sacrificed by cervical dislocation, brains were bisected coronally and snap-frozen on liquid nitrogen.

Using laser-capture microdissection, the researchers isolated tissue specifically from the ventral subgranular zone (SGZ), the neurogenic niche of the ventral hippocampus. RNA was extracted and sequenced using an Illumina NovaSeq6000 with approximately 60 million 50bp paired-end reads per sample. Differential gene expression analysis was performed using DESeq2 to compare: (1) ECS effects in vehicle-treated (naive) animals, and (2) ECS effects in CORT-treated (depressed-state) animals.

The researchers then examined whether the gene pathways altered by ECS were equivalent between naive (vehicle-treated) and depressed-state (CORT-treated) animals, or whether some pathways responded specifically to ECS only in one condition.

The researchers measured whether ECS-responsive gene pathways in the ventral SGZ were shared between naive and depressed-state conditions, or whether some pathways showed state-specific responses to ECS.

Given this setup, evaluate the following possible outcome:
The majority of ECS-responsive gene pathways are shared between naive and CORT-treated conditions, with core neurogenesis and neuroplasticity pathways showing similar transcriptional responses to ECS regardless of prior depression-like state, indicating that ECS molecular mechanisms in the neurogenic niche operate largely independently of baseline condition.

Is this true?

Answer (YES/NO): YES